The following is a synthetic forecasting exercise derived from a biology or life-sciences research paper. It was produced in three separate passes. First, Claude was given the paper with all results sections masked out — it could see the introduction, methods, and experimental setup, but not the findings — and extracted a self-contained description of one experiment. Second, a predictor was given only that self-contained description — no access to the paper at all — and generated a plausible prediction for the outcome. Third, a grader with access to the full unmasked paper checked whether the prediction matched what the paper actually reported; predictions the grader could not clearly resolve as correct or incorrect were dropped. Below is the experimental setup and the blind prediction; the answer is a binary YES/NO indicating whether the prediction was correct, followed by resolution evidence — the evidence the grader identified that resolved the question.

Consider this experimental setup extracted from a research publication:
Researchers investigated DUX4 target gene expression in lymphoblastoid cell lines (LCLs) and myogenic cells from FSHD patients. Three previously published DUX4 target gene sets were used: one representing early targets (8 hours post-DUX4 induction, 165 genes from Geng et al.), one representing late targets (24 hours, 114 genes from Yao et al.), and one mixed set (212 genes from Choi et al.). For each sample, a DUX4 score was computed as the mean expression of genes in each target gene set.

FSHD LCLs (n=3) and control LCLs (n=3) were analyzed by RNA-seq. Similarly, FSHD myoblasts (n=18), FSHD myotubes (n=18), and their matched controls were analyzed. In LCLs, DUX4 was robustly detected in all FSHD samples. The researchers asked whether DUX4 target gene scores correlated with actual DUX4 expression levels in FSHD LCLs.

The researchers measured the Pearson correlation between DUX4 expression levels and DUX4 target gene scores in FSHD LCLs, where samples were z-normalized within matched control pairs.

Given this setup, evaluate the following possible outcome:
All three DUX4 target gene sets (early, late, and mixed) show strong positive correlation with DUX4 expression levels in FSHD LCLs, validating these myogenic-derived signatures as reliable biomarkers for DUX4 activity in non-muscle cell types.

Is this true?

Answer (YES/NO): YES